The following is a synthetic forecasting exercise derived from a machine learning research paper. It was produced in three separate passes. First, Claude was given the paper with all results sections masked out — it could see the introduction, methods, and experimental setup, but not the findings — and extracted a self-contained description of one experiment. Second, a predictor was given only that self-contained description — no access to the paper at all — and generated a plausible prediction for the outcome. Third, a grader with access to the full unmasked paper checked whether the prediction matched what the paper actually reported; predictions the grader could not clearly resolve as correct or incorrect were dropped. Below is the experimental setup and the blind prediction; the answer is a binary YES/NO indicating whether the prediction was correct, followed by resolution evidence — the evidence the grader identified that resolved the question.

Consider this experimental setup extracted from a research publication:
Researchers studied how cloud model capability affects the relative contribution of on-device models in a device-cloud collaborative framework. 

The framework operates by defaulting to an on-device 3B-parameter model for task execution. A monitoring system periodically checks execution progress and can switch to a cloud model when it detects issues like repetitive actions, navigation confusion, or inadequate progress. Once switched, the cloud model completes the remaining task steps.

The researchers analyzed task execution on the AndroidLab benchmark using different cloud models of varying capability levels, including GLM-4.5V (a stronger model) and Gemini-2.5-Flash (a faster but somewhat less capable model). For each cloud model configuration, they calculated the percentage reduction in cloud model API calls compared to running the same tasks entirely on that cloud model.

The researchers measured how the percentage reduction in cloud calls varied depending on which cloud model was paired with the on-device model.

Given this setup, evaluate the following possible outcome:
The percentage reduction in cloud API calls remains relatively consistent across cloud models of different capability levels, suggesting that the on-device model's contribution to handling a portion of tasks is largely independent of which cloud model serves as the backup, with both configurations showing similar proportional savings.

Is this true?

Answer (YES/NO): NO